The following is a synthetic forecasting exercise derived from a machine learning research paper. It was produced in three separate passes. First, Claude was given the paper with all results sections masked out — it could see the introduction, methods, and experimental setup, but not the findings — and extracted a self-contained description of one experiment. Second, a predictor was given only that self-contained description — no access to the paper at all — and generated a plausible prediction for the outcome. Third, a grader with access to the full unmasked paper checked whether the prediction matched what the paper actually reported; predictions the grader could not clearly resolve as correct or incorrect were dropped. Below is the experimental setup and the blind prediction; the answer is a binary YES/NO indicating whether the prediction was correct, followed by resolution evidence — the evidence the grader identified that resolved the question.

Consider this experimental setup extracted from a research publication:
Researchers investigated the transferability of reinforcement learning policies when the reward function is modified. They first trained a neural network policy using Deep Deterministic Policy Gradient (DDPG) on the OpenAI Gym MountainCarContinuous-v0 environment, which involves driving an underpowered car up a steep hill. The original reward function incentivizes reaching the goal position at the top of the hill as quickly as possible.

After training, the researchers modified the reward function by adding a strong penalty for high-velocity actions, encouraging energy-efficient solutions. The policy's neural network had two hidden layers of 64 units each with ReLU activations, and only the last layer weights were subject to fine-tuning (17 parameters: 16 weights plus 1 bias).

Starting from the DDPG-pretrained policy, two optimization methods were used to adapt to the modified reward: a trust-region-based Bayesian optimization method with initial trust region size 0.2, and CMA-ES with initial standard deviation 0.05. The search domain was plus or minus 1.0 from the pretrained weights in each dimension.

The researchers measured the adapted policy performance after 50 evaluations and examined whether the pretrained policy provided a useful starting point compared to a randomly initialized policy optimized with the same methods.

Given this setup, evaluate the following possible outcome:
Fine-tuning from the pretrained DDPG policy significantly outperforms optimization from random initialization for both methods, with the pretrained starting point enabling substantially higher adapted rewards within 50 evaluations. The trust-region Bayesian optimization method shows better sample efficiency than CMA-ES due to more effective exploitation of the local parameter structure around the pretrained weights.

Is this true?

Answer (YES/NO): NO